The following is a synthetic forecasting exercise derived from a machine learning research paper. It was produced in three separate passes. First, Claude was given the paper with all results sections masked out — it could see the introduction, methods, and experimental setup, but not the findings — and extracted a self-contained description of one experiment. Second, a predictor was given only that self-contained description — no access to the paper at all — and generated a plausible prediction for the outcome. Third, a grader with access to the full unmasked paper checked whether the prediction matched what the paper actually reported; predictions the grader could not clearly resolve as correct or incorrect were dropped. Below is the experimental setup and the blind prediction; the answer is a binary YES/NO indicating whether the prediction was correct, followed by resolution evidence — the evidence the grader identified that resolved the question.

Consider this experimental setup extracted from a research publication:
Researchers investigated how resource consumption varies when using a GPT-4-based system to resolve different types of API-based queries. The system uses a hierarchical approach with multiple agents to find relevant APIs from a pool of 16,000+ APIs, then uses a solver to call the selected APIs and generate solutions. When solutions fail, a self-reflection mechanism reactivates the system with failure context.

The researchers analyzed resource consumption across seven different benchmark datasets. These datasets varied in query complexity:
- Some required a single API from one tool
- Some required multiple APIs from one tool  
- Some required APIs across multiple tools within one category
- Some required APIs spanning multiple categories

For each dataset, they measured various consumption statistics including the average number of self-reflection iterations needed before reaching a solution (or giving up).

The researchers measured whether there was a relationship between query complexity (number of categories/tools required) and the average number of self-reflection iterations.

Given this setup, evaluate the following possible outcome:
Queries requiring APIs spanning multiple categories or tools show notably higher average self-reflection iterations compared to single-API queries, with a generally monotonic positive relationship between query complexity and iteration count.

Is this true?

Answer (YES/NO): NO